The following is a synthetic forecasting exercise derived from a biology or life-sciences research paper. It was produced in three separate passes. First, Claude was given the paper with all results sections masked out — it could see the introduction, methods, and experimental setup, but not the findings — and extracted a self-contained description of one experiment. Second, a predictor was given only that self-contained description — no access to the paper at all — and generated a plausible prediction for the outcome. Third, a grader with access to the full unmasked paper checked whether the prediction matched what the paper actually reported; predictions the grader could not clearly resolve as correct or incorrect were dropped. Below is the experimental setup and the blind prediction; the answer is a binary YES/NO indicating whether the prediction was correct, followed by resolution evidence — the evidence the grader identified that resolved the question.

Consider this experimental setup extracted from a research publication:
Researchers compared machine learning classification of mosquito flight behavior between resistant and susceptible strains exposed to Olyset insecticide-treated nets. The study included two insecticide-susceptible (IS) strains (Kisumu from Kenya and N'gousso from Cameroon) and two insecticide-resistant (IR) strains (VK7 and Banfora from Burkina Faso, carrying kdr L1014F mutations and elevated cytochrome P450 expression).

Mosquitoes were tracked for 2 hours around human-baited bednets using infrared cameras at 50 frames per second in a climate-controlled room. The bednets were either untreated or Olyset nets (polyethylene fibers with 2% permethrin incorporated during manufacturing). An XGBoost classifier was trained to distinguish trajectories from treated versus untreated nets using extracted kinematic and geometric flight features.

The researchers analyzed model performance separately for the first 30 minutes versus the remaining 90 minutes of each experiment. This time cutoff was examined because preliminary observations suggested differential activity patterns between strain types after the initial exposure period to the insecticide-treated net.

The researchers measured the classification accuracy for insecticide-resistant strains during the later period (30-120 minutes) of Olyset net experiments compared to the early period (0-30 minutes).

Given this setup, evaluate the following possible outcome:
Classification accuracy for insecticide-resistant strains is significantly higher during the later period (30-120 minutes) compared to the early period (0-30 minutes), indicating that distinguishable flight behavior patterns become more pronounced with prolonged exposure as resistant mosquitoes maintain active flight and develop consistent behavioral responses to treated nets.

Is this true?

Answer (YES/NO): NO